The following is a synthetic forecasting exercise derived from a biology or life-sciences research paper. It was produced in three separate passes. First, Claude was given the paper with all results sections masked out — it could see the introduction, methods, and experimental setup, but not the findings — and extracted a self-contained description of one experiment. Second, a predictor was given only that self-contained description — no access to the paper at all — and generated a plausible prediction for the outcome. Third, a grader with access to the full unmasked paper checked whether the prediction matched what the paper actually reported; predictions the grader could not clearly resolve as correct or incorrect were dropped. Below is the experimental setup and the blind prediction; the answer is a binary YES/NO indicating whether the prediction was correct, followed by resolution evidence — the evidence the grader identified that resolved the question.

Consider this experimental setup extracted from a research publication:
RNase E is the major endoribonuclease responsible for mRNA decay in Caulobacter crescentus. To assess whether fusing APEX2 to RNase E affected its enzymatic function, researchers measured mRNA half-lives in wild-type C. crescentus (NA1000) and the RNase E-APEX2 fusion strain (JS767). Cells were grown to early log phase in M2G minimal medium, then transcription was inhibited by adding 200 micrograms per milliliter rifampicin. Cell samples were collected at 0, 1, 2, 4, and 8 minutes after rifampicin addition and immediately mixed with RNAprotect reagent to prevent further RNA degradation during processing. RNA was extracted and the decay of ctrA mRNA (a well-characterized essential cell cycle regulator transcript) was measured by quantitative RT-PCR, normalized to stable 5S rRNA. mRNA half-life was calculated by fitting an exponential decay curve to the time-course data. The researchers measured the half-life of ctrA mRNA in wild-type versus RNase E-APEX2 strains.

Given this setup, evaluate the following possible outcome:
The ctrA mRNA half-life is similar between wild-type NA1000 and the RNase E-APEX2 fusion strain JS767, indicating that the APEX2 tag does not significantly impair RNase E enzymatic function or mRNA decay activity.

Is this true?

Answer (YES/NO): YES